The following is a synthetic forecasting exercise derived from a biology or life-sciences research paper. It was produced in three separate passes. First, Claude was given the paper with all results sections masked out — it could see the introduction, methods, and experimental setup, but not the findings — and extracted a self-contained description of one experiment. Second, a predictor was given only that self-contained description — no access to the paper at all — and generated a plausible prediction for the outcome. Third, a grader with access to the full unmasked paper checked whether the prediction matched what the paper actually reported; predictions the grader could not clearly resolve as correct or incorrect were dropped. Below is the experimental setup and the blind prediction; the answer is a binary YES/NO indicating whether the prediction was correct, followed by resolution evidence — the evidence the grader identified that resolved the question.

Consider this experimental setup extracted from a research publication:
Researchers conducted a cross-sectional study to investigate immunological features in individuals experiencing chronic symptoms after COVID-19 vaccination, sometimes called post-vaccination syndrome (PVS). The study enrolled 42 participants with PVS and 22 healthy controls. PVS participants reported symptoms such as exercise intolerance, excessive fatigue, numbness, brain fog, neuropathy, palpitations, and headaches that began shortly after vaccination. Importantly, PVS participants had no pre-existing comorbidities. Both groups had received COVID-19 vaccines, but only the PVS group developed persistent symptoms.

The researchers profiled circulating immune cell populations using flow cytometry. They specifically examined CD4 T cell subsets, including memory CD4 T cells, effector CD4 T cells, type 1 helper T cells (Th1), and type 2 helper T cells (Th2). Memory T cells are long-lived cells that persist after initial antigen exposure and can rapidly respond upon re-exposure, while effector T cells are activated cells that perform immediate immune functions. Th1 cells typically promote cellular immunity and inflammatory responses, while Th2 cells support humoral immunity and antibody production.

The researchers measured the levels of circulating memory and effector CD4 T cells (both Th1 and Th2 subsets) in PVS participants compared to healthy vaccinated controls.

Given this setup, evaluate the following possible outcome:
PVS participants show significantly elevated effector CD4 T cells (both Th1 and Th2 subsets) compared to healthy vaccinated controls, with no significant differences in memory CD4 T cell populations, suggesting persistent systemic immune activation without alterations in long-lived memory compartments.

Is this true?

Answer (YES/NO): NO